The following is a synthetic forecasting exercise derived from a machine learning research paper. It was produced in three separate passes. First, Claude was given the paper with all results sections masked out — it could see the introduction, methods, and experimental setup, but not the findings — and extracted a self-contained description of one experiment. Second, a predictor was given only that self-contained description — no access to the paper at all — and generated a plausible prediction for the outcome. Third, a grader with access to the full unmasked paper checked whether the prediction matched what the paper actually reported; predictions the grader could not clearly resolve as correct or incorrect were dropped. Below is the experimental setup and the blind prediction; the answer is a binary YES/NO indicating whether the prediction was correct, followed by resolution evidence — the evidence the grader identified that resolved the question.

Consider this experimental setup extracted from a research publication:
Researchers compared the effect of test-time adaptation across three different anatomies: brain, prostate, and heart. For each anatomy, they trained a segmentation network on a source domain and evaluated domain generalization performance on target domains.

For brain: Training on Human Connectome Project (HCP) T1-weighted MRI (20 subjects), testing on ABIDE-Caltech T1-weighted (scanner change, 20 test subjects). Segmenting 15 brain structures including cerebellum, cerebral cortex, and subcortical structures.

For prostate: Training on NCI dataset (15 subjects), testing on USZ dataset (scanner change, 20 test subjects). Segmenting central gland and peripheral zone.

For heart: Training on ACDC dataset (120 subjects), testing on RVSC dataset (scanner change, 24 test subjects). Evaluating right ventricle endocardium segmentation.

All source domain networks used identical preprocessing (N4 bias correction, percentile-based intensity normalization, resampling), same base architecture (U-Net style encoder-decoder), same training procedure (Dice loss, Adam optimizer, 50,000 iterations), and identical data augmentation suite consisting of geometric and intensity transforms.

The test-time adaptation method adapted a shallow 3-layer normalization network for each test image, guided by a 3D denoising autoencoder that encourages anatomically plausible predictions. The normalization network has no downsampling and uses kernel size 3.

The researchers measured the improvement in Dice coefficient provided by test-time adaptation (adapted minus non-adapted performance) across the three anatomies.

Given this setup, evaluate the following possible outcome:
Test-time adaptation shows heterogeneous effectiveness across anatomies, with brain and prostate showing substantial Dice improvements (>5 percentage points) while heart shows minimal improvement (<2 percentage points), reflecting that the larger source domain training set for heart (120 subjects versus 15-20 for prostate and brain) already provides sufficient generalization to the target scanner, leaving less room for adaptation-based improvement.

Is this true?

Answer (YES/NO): NO